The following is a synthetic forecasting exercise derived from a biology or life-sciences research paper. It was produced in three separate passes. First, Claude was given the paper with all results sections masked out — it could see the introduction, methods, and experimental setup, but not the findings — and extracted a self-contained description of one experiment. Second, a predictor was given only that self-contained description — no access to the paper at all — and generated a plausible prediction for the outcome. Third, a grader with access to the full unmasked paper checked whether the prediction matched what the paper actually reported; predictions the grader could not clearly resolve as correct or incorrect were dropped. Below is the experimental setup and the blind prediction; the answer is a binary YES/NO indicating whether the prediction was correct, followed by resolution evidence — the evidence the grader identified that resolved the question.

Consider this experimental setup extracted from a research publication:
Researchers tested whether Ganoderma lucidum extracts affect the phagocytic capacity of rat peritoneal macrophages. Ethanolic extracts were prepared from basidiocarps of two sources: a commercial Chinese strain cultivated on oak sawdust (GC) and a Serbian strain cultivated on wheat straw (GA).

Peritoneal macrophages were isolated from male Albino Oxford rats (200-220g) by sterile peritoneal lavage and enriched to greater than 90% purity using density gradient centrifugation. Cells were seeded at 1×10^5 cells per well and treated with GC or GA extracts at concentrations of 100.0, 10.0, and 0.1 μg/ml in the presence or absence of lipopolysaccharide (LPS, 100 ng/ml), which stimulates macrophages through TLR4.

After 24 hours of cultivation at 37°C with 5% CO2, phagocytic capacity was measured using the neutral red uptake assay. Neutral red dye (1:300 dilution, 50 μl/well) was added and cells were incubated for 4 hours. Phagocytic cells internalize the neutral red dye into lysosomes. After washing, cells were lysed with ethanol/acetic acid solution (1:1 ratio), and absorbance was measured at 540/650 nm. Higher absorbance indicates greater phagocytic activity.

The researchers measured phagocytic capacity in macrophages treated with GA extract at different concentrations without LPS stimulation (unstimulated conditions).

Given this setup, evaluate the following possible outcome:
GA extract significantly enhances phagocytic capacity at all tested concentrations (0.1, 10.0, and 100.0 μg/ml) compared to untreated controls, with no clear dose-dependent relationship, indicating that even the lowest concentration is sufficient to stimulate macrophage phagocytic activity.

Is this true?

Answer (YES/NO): NO